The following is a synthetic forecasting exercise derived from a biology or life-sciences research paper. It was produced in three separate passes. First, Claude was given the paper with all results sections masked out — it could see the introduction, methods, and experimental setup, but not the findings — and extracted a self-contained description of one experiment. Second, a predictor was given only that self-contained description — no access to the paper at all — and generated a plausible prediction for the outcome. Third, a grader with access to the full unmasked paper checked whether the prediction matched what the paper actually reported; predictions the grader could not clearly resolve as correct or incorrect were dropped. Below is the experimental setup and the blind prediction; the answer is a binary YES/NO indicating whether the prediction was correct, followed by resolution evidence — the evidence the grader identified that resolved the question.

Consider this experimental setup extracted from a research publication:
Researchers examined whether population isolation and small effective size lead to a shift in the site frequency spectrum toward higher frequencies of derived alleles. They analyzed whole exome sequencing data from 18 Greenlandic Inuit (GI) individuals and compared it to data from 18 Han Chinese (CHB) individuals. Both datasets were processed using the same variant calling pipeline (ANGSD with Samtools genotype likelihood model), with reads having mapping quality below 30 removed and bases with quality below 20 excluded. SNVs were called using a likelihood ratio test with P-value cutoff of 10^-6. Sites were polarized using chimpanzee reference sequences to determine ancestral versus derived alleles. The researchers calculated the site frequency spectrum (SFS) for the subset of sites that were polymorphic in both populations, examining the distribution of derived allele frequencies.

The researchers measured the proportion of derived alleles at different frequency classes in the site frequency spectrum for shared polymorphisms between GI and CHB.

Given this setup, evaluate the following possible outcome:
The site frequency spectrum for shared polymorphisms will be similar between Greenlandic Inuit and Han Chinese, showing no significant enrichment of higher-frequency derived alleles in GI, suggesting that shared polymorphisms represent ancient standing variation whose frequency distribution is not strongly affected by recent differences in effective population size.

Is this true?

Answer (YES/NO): NO